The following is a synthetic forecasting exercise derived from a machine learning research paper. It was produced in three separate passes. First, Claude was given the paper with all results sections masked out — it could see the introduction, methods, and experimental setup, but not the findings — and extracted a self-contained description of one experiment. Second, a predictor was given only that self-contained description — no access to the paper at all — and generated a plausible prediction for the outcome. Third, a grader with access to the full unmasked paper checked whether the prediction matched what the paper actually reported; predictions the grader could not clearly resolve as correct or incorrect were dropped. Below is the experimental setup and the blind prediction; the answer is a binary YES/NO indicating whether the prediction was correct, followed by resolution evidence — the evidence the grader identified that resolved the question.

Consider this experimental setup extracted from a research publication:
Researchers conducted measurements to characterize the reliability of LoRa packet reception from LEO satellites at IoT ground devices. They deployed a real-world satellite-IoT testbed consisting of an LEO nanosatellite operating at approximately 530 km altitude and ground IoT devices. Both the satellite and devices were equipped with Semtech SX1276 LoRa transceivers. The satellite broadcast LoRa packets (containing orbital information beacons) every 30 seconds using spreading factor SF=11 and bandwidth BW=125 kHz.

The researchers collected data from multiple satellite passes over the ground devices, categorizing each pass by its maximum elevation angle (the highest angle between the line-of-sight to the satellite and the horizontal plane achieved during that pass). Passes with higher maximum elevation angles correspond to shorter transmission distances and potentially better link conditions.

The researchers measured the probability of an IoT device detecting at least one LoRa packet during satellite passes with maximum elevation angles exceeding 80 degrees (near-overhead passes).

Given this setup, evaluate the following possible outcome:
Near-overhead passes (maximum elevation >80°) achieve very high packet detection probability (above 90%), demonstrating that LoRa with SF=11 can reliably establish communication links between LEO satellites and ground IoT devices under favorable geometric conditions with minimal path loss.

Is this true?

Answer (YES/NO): NO